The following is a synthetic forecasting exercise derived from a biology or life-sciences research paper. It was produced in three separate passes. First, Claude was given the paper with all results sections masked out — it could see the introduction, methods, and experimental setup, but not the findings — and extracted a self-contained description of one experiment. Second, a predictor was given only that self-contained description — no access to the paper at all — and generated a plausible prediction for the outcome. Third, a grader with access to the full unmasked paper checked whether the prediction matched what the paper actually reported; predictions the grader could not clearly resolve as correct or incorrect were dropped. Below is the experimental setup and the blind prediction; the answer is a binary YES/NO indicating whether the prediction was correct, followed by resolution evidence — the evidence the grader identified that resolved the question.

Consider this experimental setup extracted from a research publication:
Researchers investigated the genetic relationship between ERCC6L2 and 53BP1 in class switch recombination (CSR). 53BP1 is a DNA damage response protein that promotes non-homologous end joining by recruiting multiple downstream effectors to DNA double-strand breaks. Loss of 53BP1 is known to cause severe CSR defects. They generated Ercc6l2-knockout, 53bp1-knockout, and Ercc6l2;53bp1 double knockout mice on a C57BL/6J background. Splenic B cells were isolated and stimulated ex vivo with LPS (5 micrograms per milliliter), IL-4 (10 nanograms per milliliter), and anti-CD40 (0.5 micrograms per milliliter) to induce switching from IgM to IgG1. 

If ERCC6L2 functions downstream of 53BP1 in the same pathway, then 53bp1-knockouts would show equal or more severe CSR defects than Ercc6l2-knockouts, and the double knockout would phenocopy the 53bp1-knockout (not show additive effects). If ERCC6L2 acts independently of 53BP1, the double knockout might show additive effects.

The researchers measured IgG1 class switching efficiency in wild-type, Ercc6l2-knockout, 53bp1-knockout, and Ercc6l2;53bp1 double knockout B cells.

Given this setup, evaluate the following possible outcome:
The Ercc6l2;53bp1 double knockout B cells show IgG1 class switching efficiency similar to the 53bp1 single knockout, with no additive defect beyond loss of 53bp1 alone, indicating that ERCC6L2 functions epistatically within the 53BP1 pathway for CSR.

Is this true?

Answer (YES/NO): NO